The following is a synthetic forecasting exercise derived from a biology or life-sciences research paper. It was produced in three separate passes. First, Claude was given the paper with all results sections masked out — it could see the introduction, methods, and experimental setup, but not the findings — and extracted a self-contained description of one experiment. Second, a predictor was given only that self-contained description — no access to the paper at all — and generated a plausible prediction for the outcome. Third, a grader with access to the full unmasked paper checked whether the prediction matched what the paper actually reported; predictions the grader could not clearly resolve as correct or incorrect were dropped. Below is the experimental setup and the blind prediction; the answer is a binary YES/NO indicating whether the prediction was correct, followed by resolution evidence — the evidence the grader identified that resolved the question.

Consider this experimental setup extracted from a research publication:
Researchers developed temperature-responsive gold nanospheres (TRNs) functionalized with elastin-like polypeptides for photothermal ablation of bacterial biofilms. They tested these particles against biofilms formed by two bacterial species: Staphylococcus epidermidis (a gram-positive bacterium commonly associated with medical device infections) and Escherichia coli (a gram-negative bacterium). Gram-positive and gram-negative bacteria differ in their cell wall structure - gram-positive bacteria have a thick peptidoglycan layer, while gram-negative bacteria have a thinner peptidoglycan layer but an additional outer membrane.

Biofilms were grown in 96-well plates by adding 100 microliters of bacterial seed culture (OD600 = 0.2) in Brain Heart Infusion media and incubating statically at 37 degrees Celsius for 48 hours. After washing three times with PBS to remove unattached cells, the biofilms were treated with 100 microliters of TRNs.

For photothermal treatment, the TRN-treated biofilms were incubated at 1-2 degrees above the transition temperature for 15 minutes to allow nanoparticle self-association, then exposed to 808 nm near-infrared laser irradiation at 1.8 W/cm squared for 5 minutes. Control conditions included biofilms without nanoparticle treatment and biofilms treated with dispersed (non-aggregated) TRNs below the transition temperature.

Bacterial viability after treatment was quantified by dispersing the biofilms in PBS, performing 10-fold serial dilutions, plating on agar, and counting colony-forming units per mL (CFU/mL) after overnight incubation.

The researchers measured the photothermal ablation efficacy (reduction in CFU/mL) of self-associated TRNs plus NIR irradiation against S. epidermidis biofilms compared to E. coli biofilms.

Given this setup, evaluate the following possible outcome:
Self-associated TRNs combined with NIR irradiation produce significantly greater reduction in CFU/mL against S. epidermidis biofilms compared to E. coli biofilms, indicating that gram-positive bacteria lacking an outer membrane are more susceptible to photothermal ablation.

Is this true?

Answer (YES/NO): NO